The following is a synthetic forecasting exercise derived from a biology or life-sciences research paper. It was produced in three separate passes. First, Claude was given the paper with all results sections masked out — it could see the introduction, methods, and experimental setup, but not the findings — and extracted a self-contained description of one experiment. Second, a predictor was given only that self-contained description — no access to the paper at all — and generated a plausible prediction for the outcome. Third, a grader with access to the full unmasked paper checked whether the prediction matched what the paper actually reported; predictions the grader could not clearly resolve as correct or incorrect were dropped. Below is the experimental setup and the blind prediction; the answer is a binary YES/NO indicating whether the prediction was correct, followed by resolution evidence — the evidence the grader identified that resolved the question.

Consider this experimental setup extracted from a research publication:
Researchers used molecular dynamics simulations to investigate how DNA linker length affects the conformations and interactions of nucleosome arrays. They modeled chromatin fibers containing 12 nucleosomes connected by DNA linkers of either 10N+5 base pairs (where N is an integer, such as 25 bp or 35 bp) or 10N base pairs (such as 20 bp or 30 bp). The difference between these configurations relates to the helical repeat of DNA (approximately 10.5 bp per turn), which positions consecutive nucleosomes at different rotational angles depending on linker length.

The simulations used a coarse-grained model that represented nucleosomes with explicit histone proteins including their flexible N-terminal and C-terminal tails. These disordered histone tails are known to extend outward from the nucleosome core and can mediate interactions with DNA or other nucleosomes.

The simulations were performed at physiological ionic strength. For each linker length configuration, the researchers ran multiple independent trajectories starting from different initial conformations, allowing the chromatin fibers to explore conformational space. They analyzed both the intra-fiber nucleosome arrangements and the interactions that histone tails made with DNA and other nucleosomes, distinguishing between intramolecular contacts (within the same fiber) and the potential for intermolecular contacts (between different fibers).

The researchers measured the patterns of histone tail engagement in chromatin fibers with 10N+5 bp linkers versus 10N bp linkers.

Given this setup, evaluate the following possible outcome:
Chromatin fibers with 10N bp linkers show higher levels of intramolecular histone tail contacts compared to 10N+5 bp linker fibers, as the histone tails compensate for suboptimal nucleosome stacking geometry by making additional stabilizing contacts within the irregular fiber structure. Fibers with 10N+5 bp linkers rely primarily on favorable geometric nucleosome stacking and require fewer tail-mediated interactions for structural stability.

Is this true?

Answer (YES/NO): NO